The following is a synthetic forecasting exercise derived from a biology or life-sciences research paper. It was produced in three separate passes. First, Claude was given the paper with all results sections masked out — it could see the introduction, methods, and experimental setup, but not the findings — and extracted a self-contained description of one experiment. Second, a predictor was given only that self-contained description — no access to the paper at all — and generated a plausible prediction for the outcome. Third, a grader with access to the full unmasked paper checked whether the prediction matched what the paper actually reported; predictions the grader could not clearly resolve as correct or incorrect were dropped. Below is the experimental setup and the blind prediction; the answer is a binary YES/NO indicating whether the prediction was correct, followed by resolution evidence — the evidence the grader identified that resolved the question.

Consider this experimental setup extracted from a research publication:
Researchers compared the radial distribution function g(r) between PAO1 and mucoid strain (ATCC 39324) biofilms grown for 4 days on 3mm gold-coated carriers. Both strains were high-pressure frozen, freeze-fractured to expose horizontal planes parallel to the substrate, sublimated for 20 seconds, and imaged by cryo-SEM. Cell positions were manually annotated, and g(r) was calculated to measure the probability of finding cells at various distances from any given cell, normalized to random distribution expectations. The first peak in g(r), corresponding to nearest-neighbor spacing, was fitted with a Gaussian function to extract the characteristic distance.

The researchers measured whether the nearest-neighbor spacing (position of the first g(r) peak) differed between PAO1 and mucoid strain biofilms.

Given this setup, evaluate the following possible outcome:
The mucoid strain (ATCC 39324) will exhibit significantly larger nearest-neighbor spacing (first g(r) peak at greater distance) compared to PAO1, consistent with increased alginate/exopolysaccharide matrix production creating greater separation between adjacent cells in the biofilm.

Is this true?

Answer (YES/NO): NO